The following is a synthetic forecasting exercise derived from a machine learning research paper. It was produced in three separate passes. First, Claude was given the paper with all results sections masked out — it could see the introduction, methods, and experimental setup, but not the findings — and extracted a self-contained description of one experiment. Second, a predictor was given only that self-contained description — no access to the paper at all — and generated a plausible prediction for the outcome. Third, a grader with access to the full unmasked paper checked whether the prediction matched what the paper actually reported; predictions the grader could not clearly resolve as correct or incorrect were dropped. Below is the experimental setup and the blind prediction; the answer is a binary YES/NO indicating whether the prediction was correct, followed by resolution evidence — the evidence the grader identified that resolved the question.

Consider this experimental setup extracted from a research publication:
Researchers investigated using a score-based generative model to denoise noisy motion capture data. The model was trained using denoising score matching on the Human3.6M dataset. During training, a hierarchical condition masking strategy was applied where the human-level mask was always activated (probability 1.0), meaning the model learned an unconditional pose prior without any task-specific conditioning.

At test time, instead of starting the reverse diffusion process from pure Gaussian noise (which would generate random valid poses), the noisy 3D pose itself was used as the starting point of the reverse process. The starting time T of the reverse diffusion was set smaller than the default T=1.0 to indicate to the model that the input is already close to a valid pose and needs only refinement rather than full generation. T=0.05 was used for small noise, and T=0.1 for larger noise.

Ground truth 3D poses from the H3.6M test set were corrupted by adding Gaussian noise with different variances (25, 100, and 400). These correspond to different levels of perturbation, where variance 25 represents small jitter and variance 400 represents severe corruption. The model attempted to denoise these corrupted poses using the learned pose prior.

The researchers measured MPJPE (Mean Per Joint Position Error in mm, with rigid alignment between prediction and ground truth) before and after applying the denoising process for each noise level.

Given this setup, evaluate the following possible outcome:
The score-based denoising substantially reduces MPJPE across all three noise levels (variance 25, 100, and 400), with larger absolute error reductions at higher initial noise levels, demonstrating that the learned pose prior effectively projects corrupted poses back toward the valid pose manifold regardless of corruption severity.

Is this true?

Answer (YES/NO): YES